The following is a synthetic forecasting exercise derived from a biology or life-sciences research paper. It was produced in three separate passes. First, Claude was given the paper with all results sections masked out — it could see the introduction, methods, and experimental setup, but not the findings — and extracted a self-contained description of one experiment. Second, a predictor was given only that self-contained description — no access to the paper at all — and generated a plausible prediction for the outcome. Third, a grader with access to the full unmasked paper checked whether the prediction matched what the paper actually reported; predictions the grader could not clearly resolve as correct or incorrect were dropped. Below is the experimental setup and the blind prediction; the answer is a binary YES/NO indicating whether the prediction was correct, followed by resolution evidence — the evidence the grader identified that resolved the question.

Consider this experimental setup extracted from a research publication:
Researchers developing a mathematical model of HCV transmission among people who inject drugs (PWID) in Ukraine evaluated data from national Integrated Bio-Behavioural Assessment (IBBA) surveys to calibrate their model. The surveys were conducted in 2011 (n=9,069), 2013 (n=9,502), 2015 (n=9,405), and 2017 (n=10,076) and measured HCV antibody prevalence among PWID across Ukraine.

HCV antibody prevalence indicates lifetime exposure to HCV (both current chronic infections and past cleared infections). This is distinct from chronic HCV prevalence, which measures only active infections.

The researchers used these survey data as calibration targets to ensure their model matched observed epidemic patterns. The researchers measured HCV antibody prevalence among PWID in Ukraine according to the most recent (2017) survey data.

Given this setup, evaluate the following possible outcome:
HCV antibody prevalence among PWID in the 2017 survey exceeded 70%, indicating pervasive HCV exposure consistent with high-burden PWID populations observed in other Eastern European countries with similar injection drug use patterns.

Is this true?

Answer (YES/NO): NO